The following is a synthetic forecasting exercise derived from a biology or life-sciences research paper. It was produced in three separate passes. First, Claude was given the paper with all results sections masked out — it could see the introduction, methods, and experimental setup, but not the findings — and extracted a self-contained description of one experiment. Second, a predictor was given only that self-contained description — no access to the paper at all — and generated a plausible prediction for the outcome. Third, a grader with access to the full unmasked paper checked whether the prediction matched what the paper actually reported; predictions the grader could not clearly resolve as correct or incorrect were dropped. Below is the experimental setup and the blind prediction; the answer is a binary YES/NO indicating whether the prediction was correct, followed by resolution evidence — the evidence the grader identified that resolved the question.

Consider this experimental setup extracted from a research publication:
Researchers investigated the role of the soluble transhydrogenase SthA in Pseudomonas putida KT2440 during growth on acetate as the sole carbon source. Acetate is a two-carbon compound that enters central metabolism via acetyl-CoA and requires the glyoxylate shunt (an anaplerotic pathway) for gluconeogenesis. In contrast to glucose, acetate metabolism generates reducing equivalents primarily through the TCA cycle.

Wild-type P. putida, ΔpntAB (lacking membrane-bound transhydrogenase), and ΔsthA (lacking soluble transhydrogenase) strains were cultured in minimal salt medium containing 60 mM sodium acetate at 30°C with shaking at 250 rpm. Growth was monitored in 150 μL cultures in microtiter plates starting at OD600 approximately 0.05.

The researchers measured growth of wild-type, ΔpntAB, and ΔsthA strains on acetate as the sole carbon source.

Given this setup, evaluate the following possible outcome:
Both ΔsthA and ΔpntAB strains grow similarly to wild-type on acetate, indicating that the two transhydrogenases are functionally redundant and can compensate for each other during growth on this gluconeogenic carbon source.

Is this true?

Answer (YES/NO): NO